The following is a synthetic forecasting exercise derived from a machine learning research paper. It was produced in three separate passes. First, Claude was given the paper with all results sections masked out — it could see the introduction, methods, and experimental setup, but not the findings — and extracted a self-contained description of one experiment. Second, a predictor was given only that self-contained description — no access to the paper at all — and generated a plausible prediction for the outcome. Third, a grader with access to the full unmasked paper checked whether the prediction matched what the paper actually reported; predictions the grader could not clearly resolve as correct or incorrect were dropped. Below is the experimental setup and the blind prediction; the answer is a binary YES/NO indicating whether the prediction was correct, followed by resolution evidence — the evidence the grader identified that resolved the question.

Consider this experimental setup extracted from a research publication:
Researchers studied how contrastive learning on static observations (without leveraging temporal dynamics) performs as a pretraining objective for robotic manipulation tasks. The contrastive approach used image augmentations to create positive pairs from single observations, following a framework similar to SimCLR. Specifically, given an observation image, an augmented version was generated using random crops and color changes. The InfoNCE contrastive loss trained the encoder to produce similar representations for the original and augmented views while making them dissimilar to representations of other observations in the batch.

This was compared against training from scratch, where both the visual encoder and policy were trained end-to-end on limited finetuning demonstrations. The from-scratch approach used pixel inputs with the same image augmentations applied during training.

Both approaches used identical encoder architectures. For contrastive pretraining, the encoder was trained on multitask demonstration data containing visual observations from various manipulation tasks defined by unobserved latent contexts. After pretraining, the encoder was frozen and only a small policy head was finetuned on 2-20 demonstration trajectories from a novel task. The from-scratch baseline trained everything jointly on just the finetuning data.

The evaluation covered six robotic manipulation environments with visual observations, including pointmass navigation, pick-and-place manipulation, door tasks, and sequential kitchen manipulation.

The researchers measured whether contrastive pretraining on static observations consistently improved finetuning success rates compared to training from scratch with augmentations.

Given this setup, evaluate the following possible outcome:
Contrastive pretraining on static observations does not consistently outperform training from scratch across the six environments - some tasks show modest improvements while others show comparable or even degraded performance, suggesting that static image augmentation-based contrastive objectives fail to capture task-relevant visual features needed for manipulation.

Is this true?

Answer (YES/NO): YES